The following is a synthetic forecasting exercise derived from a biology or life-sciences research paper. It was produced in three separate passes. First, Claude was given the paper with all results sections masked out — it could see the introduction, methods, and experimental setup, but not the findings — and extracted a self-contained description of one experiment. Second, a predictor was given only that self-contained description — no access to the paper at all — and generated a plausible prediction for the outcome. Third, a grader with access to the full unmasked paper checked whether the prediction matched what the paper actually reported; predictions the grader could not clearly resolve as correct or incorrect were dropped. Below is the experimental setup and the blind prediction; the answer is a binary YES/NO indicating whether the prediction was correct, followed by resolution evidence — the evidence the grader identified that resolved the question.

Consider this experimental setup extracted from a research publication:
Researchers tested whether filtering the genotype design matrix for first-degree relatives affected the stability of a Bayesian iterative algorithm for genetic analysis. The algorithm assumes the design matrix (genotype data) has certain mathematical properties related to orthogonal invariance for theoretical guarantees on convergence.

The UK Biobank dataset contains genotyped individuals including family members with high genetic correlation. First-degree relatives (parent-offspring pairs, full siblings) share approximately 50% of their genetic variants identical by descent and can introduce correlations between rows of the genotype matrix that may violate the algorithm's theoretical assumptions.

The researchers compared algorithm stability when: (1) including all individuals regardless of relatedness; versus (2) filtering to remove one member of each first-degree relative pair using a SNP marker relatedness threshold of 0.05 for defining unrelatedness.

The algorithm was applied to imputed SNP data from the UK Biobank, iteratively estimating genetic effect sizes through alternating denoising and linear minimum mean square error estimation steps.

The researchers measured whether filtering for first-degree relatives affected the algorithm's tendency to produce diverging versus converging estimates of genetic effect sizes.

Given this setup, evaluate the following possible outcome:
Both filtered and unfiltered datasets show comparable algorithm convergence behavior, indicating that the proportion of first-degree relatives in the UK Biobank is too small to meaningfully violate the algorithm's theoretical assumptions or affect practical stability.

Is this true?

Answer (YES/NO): NO